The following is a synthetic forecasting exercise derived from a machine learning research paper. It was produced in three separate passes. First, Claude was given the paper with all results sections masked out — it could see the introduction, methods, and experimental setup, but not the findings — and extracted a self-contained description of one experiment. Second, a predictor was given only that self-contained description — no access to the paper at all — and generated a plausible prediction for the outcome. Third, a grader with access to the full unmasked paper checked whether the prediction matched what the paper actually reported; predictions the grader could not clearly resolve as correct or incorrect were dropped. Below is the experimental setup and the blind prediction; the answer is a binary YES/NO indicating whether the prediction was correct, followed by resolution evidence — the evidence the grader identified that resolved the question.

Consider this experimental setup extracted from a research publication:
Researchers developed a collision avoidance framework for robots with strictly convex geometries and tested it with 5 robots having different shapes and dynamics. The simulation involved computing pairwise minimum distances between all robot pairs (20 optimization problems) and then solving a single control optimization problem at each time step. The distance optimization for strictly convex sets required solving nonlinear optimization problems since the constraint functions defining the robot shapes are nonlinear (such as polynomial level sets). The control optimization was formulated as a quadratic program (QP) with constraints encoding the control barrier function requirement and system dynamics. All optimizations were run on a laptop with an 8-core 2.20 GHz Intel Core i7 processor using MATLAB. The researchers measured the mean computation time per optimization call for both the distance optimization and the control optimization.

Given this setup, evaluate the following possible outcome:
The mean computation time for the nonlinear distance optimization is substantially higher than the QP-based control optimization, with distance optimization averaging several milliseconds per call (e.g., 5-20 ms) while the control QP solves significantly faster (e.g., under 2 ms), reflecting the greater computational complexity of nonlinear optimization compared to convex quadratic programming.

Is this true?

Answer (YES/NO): YES